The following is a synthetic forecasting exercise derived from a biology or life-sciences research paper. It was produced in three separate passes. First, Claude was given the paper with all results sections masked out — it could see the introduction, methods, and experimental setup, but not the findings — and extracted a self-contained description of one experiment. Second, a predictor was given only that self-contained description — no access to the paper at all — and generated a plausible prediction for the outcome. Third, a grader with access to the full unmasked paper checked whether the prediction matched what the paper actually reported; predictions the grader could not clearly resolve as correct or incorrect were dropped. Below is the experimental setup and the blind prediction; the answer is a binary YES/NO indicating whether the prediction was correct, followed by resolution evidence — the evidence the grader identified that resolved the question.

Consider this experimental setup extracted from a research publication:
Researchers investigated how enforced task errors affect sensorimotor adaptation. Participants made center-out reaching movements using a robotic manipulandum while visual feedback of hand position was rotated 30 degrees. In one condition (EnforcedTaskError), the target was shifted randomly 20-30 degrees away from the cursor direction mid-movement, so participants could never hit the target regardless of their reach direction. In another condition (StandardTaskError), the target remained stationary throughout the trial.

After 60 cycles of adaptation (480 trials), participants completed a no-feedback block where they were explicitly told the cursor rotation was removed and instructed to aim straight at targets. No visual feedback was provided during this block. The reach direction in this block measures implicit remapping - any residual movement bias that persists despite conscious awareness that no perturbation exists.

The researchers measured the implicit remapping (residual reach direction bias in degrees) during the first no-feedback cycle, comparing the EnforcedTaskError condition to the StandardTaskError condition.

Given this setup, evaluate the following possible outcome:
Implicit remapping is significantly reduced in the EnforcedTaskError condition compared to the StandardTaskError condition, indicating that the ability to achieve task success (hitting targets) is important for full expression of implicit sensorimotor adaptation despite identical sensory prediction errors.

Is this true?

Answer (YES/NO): NO